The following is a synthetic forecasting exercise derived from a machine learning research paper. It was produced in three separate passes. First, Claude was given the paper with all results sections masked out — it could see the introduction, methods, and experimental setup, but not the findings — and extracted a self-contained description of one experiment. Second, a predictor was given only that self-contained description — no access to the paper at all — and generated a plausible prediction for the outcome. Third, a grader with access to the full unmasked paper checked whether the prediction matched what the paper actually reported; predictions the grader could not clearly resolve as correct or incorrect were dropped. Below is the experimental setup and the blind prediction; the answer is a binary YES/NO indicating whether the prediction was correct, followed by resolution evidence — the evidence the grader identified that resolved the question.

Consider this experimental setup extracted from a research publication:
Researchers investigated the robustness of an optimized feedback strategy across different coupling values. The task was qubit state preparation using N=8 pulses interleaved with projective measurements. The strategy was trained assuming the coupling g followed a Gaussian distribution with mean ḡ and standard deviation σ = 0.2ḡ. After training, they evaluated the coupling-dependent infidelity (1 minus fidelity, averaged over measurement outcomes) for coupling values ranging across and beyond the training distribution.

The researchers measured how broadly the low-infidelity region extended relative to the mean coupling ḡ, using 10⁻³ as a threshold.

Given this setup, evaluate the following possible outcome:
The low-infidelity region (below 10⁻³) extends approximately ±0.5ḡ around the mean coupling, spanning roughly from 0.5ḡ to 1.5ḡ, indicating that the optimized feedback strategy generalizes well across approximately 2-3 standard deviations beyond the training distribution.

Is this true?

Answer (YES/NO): NO